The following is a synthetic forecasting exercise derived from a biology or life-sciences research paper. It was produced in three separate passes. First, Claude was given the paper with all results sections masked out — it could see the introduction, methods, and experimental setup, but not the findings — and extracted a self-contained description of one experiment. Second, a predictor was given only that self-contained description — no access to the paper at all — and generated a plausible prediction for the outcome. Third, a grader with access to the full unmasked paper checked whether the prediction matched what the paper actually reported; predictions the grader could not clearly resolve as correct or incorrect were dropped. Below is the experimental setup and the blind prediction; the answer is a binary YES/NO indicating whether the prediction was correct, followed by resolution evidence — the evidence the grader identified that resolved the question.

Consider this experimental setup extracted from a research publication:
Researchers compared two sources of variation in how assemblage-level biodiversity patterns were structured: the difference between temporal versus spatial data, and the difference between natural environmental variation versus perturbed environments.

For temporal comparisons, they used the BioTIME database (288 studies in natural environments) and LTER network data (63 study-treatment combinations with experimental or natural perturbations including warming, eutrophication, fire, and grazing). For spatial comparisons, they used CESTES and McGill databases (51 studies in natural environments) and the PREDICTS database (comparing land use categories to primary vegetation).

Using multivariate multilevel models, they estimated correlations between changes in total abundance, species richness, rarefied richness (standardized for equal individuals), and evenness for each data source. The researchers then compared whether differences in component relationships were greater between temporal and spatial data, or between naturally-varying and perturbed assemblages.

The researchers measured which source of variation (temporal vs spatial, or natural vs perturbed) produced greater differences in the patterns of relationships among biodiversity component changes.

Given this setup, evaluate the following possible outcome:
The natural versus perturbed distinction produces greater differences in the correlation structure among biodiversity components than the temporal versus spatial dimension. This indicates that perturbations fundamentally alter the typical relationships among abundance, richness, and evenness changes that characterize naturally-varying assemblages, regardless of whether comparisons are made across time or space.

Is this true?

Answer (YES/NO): NO